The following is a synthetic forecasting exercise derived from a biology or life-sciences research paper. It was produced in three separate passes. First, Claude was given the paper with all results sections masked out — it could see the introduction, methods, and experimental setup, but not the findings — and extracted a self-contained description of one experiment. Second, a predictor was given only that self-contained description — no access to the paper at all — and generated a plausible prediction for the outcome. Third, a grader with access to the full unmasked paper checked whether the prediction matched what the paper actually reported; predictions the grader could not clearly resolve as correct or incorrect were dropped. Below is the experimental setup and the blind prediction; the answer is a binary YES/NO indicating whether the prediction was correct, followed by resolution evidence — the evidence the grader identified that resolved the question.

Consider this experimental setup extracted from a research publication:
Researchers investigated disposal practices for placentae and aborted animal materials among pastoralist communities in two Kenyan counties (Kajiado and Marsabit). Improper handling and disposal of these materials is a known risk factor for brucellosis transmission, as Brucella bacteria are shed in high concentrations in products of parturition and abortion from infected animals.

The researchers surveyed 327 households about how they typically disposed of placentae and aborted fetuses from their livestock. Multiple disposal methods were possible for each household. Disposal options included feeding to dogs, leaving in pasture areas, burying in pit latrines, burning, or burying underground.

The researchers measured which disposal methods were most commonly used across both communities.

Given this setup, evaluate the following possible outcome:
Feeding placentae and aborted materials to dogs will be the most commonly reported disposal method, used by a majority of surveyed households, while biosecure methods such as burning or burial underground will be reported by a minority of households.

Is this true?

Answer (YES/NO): YES